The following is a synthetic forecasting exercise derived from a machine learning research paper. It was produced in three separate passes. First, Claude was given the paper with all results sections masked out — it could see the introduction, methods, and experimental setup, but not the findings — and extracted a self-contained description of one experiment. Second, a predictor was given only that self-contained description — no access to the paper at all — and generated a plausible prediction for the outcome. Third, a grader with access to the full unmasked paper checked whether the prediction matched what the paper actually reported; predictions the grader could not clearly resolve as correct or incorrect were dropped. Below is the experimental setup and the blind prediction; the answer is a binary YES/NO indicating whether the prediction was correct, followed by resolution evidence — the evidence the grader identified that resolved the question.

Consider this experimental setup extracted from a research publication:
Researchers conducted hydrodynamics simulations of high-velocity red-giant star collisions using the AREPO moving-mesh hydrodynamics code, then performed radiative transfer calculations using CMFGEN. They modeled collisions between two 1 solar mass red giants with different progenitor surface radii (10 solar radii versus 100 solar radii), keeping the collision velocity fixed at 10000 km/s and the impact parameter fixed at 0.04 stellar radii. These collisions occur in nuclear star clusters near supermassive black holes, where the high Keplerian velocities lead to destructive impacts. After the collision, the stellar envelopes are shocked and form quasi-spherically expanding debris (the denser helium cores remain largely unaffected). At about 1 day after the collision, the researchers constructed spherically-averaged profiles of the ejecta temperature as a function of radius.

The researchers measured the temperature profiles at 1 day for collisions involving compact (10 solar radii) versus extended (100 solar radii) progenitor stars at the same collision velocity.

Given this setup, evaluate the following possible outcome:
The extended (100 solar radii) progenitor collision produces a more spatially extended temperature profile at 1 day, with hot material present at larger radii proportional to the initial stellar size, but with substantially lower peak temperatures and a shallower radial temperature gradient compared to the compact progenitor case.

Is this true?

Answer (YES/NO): NO